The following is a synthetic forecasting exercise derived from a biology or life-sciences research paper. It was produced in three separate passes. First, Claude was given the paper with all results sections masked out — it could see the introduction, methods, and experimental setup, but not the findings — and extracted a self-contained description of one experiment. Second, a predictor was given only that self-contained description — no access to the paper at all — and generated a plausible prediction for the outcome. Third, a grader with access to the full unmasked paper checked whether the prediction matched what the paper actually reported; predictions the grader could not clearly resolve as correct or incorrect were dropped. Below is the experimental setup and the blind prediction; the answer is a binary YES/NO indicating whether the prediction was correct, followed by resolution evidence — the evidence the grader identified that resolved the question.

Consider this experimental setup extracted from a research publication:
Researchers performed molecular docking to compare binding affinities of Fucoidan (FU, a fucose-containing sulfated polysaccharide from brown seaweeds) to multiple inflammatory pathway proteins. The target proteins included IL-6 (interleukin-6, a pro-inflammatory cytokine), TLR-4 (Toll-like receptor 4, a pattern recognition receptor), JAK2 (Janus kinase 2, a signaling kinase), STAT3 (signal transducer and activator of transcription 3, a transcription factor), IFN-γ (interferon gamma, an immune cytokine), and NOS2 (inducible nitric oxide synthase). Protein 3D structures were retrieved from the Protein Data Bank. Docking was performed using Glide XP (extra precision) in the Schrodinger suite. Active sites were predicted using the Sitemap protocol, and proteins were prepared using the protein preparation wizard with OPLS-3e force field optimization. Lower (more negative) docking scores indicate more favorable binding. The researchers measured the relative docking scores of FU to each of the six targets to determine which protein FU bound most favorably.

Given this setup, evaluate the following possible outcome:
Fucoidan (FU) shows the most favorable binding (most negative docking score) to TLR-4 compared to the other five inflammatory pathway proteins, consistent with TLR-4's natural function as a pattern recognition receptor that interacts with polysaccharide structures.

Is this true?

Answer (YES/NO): NO